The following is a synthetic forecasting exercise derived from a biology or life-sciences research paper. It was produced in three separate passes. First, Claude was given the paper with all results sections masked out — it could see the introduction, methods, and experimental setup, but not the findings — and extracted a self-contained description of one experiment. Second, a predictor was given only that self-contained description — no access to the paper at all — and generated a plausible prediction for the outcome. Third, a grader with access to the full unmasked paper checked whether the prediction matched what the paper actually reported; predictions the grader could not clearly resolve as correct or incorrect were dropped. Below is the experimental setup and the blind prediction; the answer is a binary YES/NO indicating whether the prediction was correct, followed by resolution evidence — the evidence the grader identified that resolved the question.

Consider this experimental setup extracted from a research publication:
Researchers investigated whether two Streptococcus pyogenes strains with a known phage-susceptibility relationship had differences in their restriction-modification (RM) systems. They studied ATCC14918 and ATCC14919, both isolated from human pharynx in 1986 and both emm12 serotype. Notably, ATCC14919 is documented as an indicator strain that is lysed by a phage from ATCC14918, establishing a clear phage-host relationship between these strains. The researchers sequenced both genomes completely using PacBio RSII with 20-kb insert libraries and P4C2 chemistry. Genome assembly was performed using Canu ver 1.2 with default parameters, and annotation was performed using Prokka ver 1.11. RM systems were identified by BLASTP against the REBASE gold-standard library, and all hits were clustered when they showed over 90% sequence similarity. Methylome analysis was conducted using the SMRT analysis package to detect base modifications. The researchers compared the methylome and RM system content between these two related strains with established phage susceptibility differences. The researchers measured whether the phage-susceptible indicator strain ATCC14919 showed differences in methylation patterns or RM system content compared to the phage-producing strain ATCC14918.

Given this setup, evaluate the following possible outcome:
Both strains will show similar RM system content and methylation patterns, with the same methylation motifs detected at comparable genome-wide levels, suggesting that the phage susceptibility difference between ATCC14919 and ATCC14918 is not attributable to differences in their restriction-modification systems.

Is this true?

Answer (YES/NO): NO